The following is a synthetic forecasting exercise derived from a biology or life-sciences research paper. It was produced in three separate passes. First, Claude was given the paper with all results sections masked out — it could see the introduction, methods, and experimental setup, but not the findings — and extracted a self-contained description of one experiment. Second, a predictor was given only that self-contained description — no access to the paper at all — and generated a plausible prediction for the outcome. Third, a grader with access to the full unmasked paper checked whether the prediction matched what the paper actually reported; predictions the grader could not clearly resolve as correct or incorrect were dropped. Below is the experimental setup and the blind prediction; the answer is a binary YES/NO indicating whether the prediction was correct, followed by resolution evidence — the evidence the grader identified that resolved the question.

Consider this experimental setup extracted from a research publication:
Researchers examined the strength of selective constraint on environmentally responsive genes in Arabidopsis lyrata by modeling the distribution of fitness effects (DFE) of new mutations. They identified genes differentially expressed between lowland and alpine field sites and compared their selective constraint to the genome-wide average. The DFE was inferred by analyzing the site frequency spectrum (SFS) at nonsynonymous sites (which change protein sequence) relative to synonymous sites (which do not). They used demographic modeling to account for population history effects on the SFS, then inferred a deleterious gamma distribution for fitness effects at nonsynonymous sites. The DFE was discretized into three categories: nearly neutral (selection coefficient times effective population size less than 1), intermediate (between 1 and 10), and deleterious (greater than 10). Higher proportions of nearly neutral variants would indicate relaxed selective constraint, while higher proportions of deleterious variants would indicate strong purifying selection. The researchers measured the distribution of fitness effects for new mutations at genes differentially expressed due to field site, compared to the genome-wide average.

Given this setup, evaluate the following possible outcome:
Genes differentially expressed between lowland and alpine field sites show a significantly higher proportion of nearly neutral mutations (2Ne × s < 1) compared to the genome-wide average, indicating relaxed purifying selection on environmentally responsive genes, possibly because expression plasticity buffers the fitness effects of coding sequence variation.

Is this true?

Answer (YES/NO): NO